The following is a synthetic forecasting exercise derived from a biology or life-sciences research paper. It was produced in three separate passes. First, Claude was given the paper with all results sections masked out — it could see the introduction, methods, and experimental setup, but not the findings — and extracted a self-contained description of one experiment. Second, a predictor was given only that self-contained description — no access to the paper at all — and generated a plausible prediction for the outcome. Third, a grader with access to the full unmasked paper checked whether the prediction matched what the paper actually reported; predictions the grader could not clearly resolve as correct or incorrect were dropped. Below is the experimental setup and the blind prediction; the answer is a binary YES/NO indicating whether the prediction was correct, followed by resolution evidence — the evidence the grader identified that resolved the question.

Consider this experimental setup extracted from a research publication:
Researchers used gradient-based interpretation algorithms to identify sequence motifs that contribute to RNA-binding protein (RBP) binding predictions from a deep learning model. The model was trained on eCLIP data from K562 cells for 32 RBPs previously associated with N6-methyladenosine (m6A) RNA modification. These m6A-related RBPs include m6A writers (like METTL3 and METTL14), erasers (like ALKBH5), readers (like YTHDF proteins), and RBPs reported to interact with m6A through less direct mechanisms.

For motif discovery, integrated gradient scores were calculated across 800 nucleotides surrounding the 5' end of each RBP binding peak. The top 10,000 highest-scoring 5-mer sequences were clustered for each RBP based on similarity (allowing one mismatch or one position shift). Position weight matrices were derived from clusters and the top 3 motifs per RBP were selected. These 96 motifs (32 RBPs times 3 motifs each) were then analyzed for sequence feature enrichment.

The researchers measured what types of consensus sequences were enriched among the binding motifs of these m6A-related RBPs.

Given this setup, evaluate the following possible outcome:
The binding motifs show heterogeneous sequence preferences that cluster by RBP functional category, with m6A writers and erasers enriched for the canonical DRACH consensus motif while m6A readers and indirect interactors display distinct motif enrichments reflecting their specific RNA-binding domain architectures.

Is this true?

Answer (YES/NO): NO